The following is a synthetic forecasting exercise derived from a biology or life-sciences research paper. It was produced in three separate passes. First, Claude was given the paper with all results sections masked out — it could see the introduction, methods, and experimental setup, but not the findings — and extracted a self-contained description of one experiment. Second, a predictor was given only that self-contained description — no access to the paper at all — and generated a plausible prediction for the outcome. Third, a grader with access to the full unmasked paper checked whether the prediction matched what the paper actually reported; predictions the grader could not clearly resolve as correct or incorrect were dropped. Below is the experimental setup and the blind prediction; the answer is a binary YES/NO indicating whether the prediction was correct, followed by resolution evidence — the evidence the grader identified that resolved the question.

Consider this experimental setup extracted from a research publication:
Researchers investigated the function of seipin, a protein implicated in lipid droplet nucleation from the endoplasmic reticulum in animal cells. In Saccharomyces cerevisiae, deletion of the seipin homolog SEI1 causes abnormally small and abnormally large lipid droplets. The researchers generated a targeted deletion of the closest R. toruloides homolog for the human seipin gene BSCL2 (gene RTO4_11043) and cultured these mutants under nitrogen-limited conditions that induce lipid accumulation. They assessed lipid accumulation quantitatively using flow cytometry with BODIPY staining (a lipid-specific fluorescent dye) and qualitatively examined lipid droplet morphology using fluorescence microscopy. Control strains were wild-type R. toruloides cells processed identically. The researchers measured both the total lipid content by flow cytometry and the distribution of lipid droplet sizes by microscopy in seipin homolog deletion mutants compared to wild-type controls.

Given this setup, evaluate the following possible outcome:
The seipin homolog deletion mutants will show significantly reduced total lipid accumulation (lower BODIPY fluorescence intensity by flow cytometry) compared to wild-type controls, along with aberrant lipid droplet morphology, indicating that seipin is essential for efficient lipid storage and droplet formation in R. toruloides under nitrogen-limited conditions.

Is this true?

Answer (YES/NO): YES